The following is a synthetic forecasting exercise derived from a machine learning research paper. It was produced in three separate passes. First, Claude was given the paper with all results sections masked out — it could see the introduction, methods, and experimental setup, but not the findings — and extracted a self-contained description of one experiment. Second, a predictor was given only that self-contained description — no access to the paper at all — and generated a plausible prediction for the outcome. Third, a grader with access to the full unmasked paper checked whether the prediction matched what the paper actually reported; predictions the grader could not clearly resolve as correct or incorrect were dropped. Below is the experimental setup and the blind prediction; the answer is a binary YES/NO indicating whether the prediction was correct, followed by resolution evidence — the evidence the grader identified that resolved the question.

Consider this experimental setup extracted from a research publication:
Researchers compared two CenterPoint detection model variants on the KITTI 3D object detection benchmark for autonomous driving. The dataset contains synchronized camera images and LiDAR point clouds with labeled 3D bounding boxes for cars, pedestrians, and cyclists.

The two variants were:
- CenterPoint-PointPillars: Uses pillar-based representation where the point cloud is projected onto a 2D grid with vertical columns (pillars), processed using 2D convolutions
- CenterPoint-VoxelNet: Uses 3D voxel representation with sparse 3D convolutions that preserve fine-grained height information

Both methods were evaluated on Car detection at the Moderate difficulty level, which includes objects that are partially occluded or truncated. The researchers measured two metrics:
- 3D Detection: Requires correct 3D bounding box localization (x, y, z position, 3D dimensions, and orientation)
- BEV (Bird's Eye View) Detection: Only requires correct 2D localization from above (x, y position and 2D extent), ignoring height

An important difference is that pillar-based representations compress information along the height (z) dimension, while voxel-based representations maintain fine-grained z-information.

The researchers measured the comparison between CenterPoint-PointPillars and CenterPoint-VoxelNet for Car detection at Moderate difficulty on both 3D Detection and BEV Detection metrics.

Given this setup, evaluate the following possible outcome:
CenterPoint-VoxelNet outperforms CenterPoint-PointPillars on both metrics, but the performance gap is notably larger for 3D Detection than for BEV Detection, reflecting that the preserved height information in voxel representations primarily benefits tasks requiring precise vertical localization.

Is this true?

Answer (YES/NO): NO